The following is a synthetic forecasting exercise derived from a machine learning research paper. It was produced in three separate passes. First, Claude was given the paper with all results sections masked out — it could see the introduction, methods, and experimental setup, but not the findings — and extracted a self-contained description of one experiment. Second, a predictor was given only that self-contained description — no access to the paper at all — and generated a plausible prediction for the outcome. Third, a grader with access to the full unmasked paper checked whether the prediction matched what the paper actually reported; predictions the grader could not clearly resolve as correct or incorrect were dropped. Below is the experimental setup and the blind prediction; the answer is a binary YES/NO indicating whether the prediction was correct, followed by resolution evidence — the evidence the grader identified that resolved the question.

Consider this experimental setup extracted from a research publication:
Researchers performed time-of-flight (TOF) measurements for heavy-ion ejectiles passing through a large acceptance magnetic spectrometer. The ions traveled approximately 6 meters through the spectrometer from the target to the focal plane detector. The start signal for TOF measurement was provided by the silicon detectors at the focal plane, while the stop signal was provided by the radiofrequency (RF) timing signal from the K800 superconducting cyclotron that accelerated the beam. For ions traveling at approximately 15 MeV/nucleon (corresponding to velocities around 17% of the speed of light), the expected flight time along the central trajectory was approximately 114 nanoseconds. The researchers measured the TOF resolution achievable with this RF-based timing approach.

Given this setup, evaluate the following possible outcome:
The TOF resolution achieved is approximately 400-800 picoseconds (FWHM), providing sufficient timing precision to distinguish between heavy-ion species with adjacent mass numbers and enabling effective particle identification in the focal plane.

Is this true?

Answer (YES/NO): NO